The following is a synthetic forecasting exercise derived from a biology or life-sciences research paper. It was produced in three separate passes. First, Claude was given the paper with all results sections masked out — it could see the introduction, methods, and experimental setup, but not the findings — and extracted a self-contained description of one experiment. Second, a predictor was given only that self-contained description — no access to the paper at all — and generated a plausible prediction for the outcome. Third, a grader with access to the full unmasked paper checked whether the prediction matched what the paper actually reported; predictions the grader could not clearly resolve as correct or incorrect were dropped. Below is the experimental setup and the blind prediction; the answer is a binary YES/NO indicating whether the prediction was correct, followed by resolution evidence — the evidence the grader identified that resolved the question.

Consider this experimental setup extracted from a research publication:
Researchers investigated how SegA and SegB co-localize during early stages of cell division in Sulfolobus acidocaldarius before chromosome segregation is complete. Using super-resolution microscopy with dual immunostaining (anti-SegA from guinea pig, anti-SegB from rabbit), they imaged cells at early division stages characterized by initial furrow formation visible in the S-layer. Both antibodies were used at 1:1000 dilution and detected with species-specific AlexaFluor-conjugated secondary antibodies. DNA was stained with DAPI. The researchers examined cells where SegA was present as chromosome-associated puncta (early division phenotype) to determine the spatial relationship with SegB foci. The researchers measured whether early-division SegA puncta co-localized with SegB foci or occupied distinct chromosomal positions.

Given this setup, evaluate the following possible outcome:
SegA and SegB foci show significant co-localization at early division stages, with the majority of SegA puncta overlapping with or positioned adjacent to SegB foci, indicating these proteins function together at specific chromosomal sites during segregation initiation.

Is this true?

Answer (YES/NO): NO